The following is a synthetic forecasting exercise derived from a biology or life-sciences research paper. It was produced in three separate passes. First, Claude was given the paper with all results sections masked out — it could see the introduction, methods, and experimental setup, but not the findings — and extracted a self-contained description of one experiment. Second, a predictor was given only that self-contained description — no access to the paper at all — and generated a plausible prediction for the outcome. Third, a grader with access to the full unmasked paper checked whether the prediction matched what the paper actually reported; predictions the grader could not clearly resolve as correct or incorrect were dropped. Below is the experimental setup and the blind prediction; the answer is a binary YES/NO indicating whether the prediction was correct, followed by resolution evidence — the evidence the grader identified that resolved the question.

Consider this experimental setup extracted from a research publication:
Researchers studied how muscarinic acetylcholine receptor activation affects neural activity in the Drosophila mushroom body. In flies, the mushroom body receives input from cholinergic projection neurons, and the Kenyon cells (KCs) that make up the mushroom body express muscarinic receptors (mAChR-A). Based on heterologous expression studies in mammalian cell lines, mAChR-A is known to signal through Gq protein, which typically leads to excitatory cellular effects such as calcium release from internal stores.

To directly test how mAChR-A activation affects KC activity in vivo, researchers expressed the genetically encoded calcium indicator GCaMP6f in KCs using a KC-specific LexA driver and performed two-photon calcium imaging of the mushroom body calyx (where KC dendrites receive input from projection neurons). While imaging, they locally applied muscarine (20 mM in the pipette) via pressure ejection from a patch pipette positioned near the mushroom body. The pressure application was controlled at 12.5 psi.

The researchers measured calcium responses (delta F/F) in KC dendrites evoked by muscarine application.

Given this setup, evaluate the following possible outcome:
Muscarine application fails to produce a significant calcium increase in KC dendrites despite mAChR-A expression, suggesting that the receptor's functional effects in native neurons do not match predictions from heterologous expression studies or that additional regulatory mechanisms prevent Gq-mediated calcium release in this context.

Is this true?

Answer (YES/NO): NO